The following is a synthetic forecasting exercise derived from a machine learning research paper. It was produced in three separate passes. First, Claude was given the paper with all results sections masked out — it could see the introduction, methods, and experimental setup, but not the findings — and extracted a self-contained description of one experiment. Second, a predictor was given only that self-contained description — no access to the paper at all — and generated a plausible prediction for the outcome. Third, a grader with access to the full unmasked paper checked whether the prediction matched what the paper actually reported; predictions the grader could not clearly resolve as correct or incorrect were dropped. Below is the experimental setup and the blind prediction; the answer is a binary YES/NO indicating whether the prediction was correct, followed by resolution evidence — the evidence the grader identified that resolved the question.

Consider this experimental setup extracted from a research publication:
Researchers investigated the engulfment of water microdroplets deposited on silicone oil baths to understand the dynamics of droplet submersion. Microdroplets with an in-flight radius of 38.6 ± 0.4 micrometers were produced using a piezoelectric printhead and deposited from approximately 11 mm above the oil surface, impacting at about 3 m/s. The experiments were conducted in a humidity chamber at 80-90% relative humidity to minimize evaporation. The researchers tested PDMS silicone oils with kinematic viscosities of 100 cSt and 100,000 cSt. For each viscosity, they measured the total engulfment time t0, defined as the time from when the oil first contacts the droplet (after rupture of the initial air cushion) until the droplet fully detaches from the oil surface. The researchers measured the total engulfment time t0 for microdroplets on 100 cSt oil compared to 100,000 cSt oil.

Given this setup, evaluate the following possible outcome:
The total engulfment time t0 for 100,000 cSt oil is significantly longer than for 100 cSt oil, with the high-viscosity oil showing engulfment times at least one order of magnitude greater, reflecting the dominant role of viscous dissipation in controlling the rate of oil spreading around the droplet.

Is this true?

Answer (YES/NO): NO